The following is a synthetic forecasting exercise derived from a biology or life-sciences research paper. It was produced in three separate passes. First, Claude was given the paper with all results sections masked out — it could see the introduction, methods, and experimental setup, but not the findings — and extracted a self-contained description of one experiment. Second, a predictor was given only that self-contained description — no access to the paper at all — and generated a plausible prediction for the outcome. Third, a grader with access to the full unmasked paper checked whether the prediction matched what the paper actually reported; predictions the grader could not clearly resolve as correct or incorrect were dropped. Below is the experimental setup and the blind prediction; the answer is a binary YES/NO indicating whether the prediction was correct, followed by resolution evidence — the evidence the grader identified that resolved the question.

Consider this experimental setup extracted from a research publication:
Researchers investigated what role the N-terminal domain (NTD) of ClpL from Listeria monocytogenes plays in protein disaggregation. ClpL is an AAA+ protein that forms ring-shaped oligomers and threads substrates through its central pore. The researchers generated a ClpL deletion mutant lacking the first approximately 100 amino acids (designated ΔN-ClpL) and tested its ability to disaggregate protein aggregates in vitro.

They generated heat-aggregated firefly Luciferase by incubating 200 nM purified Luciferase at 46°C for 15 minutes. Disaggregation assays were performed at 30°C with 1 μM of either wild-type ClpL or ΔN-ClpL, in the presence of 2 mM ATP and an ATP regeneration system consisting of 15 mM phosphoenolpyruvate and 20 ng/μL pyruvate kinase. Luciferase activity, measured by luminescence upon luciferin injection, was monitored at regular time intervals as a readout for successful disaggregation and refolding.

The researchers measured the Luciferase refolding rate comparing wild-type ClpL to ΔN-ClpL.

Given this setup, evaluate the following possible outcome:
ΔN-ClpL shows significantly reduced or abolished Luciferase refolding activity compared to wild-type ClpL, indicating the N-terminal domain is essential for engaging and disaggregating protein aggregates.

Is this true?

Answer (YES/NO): YES